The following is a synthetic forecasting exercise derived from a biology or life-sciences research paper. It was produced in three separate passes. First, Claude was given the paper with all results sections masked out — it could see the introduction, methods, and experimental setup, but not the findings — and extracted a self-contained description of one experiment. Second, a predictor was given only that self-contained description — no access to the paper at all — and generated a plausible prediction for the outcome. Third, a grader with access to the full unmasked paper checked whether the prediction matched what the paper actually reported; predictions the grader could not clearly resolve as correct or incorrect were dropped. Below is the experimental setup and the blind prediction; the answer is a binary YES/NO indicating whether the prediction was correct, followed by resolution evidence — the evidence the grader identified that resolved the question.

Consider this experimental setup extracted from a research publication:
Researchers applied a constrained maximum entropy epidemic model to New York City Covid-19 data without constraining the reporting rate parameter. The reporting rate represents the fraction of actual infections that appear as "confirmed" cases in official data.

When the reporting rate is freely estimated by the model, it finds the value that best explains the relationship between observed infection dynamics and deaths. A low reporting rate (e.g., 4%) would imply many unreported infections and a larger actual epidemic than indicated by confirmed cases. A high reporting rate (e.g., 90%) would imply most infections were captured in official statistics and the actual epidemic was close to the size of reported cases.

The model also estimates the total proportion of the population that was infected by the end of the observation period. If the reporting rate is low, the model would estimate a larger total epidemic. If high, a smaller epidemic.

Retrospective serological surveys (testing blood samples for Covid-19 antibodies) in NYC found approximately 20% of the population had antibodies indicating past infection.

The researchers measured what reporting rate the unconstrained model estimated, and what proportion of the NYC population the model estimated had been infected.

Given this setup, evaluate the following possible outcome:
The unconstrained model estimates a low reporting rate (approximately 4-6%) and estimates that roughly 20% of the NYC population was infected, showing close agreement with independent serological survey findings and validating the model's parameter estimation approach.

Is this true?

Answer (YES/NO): NO